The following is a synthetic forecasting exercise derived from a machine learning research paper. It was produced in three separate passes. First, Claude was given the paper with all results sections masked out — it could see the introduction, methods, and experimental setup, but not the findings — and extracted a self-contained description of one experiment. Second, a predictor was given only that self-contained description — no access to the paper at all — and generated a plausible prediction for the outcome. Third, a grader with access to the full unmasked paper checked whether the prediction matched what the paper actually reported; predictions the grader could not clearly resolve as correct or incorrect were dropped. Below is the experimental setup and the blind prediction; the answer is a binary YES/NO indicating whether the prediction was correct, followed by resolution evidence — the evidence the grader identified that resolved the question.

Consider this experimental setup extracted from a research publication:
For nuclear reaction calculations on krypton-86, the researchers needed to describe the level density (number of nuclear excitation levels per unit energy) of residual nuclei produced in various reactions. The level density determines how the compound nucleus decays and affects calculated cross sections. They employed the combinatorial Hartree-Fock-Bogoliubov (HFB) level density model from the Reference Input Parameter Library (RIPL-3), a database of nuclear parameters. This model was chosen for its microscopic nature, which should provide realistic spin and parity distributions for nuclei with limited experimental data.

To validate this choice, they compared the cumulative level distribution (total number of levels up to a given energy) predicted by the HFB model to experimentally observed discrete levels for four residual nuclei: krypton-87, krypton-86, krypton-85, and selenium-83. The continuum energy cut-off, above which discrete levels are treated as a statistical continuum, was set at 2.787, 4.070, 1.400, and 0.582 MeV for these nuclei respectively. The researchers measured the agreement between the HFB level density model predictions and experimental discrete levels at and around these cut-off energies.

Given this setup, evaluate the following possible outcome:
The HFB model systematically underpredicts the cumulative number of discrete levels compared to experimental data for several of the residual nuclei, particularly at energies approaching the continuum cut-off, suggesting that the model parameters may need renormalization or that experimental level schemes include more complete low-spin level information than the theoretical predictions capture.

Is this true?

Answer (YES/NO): NO